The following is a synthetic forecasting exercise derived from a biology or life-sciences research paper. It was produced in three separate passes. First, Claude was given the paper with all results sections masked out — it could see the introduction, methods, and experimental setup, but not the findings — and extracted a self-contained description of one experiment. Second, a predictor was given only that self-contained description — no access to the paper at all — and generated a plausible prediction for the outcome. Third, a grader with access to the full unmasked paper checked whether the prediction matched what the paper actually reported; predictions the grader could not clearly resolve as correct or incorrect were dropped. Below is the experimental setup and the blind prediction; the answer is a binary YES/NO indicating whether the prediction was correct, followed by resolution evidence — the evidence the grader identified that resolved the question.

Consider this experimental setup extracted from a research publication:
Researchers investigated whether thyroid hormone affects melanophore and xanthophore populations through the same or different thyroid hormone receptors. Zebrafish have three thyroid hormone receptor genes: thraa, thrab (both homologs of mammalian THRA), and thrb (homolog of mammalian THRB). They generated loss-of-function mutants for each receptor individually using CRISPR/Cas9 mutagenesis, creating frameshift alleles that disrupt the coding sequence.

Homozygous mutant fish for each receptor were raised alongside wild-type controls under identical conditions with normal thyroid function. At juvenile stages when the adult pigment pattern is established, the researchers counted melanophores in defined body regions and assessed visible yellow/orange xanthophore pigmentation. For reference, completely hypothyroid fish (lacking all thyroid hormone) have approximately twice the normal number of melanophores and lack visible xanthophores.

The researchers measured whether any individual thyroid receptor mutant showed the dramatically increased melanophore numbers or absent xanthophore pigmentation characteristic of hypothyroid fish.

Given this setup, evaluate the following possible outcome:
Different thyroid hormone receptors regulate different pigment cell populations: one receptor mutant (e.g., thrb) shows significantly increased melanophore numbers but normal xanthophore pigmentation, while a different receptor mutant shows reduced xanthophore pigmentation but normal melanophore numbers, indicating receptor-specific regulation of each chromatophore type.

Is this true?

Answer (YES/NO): NO